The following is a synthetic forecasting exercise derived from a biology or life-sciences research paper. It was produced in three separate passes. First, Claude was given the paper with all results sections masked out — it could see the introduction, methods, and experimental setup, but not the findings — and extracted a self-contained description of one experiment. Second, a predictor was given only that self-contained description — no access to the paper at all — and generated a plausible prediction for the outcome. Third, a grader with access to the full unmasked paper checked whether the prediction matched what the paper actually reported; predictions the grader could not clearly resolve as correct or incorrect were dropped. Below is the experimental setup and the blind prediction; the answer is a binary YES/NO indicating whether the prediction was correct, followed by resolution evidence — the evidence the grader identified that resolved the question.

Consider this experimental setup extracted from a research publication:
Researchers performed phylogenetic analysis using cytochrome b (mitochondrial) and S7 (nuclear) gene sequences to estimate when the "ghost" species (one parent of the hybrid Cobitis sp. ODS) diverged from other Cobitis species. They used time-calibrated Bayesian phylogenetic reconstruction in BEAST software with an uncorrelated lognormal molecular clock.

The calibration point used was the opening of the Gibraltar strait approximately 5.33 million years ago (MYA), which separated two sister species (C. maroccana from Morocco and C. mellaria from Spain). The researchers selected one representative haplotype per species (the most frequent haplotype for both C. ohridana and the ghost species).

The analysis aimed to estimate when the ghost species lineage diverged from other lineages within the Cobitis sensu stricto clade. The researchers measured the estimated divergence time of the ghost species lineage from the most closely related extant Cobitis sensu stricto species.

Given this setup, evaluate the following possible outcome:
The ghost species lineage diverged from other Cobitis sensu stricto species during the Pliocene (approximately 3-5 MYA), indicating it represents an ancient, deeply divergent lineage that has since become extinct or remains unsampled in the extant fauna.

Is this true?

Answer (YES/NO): YES